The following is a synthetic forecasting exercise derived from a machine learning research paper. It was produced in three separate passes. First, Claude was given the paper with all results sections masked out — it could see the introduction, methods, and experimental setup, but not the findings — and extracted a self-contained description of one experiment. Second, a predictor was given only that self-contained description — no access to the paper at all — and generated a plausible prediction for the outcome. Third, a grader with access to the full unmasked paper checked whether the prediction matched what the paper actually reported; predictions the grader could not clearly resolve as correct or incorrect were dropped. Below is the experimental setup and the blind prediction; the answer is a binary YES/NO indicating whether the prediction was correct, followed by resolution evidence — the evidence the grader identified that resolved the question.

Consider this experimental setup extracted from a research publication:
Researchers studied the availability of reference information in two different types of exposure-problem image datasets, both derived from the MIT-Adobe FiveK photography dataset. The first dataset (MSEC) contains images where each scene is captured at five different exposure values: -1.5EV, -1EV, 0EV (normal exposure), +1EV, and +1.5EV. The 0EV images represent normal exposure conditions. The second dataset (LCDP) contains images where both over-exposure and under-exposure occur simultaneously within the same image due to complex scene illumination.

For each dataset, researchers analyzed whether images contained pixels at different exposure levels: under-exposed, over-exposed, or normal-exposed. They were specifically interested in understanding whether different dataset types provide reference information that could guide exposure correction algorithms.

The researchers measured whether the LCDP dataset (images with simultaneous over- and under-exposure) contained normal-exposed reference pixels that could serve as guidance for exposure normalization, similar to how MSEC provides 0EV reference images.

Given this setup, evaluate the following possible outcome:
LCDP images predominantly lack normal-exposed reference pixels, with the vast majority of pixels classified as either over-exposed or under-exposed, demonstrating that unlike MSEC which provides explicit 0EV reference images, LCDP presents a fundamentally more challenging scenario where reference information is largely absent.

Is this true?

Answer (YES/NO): YES